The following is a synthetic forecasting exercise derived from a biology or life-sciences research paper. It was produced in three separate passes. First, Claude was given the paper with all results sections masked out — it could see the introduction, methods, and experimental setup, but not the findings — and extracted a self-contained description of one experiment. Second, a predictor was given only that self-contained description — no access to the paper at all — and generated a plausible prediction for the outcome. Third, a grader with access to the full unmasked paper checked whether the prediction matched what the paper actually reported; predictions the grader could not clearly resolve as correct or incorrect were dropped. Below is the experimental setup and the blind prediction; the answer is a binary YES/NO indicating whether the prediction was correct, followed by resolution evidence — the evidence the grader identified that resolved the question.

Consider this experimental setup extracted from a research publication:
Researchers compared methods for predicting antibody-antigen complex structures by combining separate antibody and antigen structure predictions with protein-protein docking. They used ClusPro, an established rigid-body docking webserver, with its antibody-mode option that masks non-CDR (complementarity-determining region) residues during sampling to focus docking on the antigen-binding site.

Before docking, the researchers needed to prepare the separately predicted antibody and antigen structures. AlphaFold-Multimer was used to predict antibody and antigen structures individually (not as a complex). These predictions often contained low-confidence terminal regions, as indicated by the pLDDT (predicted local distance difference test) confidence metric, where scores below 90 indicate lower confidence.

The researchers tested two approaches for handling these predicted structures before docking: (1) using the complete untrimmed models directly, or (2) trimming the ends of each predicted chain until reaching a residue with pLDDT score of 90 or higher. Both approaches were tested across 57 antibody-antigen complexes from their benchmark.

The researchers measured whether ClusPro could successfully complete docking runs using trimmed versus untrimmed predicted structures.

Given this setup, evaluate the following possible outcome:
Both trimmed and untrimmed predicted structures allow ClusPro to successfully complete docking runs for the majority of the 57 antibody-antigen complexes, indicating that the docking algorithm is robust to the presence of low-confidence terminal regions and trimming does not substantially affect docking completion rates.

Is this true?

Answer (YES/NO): NO